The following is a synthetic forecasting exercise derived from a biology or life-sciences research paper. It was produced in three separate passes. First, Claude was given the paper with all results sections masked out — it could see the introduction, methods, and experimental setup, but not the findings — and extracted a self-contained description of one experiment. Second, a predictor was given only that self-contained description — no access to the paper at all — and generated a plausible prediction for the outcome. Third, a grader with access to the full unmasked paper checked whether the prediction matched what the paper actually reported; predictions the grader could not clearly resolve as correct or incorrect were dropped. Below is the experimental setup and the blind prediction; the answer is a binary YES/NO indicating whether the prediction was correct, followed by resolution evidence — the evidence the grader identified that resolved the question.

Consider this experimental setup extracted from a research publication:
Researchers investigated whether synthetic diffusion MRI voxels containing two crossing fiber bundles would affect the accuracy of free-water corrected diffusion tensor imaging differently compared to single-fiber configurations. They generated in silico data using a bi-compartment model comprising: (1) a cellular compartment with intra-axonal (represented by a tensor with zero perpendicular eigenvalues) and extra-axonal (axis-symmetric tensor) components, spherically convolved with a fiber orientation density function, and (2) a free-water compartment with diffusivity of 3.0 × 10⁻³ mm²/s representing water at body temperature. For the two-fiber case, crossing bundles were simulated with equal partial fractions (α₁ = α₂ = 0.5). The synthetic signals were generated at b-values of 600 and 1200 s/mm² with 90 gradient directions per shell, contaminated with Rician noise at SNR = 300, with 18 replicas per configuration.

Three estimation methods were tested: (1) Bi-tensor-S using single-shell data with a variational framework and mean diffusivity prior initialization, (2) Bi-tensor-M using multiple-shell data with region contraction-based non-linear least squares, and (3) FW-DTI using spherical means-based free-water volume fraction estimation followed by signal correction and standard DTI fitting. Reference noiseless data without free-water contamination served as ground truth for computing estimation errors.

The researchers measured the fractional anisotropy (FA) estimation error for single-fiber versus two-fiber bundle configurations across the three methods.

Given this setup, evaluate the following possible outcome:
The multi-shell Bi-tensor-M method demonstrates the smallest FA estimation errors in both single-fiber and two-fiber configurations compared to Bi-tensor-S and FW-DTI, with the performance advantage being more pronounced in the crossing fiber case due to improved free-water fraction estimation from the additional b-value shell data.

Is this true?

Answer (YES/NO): NO